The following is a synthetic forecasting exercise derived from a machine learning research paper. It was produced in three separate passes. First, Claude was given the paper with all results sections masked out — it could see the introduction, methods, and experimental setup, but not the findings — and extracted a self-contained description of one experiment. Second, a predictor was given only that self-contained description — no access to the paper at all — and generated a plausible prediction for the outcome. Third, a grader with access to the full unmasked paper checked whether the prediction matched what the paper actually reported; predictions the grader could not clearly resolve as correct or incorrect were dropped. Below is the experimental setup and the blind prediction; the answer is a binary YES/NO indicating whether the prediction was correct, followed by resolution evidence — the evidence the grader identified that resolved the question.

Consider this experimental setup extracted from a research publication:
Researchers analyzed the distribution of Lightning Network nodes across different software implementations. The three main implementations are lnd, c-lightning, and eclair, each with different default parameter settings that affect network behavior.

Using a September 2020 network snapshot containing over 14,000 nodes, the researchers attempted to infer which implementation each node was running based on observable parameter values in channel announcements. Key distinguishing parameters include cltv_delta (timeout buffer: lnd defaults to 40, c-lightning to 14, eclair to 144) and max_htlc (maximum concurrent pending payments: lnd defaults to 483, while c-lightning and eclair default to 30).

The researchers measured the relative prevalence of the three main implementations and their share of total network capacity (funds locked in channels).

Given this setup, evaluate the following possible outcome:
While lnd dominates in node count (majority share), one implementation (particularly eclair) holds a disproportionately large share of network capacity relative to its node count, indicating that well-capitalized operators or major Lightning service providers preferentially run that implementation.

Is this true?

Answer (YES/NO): NO